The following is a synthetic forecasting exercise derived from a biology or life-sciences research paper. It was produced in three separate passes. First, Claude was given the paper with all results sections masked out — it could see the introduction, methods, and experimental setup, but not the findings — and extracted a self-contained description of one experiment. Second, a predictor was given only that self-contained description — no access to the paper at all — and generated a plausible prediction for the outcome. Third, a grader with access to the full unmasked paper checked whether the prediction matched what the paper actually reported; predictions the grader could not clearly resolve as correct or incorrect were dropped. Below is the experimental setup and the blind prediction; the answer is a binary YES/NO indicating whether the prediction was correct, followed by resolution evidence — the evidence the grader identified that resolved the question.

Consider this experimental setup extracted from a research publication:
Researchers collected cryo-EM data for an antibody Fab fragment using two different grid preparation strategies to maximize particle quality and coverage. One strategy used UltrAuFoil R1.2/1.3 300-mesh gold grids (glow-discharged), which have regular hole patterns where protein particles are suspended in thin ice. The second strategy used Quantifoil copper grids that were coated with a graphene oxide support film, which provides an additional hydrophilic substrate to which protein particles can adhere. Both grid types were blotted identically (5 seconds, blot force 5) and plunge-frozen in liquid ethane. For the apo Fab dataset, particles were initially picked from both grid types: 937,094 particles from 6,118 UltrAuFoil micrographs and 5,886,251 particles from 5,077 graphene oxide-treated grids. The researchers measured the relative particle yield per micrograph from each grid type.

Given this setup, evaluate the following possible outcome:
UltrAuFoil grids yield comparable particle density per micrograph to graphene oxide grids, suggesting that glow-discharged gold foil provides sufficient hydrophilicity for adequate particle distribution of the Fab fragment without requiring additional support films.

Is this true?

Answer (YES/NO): NO